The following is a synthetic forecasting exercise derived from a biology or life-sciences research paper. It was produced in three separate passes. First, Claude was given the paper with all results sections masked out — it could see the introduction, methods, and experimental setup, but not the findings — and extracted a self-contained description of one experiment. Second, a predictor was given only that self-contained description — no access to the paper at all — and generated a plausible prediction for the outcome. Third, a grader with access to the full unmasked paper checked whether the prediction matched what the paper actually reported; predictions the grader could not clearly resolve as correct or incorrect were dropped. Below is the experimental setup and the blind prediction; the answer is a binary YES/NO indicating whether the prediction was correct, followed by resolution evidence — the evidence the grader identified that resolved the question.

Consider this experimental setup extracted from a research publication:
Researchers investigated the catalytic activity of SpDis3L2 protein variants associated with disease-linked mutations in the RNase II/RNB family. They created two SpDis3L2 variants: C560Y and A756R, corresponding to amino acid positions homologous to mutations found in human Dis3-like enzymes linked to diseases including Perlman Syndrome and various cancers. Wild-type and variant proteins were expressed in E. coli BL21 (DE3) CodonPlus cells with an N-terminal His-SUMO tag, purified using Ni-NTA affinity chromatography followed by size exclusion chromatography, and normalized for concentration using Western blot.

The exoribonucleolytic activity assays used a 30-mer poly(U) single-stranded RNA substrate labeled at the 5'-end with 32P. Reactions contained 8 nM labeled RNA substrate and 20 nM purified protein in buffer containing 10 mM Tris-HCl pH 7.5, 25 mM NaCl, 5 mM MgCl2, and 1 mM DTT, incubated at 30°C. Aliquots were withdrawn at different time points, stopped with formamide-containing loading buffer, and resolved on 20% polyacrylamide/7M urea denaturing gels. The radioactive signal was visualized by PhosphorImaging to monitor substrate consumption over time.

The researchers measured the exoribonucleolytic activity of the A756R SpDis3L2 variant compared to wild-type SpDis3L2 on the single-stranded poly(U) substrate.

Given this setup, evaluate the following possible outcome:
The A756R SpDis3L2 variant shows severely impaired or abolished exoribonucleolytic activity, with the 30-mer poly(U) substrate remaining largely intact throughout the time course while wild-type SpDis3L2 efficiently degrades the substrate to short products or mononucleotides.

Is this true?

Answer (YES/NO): NO